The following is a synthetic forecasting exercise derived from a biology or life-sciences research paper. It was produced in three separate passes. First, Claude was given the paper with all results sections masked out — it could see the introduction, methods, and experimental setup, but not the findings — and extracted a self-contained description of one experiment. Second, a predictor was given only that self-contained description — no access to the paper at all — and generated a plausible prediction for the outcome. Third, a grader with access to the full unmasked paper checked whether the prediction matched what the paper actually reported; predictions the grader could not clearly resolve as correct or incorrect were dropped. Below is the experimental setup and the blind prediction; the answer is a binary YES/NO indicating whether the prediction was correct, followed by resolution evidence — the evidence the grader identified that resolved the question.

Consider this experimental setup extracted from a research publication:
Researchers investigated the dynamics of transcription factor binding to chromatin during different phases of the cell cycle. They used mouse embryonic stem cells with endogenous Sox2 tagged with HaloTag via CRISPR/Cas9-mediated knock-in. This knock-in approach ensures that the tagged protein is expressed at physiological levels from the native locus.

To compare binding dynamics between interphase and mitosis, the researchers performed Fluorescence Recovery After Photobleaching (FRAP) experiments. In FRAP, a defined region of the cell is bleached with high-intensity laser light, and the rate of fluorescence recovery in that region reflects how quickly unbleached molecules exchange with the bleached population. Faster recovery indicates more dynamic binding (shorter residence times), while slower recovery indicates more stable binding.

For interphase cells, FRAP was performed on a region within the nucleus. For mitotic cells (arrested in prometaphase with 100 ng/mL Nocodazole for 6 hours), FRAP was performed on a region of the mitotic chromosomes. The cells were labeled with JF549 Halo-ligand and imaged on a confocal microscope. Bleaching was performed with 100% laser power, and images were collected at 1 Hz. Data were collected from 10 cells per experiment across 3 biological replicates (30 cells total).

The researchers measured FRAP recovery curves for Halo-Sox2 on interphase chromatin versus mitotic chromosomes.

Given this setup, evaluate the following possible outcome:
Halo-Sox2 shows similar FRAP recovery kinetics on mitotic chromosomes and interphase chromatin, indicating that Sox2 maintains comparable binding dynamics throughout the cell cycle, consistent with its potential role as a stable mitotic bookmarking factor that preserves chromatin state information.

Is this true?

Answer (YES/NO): NO